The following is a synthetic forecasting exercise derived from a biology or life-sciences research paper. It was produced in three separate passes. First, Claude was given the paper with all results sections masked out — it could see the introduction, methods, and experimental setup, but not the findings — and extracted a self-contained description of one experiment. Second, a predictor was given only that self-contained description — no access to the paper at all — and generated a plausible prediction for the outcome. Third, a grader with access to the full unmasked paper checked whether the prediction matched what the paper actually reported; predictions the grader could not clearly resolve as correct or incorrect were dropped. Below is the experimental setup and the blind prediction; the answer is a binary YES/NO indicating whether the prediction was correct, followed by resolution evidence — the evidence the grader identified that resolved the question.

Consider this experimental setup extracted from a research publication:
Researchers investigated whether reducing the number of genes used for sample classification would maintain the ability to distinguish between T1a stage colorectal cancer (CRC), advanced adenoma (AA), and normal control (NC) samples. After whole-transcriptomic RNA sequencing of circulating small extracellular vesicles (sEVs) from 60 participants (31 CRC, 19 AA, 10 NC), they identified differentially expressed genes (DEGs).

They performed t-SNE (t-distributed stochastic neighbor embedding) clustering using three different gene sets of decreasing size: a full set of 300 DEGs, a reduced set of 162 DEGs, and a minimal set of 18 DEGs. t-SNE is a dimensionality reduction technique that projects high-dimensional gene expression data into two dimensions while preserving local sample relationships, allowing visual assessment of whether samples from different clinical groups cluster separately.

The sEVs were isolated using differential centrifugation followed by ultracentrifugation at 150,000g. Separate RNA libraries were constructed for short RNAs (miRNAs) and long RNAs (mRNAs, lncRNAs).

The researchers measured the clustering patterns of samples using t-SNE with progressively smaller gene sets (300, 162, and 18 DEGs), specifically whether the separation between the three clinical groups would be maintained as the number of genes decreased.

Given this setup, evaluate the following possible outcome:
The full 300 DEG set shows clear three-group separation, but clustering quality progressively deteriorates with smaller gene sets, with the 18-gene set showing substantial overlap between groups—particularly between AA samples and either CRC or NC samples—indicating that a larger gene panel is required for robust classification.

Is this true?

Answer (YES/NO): NO